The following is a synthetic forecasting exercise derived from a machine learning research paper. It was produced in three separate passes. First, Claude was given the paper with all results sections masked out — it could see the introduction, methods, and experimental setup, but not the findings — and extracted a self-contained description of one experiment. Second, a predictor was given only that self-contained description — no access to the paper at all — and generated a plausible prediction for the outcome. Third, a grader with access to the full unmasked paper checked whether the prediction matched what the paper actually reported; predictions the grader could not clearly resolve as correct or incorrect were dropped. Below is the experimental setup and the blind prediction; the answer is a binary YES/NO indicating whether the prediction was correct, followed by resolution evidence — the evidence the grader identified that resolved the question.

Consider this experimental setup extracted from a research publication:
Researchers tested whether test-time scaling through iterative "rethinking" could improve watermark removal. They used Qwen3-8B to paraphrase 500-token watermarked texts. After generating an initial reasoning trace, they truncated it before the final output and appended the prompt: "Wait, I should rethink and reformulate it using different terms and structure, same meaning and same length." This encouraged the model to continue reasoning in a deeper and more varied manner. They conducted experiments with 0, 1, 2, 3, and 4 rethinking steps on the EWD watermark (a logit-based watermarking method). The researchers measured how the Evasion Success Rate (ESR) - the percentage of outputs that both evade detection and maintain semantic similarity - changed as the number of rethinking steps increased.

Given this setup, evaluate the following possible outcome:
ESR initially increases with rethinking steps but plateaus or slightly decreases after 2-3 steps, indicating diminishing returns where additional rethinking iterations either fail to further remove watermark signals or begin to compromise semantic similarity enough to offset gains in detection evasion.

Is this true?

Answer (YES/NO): NO